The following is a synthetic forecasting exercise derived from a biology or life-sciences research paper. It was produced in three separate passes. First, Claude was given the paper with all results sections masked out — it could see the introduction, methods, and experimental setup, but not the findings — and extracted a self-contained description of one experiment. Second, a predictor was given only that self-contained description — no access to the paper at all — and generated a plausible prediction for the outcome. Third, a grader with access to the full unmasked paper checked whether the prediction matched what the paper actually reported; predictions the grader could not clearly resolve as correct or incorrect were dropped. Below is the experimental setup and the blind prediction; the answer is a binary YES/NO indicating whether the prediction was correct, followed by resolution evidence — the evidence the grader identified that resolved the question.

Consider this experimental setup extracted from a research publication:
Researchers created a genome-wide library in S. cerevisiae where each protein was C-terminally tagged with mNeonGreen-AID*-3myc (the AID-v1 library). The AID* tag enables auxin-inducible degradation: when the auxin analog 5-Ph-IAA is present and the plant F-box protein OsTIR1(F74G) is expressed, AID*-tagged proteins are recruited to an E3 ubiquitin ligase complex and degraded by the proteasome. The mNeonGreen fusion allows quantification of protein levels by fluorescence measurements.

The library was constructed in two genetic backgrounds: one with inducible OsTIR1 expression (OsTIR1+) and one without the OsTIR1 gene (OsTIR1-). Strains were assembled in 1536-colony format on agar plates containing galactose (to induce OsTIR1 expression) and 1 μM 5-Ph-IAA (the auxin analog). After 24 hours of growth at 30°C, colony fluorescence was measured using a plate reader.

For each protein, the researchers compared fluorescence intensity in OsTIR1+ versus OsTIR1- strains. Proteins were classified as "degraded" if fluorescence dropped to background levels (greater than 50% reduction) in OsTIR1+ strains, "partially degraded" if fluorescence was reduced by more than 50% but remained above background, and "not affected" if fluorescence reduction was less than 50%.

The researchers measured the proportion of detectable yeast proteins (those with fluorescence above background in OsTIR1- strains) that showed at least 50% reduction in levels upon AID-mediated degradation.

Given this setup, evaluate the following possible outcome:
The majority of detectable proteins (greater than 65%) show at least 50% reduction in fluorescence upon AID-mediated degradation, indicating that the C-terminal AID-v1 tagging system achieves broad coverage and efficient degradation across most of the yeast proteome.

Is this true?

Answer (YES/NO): YES